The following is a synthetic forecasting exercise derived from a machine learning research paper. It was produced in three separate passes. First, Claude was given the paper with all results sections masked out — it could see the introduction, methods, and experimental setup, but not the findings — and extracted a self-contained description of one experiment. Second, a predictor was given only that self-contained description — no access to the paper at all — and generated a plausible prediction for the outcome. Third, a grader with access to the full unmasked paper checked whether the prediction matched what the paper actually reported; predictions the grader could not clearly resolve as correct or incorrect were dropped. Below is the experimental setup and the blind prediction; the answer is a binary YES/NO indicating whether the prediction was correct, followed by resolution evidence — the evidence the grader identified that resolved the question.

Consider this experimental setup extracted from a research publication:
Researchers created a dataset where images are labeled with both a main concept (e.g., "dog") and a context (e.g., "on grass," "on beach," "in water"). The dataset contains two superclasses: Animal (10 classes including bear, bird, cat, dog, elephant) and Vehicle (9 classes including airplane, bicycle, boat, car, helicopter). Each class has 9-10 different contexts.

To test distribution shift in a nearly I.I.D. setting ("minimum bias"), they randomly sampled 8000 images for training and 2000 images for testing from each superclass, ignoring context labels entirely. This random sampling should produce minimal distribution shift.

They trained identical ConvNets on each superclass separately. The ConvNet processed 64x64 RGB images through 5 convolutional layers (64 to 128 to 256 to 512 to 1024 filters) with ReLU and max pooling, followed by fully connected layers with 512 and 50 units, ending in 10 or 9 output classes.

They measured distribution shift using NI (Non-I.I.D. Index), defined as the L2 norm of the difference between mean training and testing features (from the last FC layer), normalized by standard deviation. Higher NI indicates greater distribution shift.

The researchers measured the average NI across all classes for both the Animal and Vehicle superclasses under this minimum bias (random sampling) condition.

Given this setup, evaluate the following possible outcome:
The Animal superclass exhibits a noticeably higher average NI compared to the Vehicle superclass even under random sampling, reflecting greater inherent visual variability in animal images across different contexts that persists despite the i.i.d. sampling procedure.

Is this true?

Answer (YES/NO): YES